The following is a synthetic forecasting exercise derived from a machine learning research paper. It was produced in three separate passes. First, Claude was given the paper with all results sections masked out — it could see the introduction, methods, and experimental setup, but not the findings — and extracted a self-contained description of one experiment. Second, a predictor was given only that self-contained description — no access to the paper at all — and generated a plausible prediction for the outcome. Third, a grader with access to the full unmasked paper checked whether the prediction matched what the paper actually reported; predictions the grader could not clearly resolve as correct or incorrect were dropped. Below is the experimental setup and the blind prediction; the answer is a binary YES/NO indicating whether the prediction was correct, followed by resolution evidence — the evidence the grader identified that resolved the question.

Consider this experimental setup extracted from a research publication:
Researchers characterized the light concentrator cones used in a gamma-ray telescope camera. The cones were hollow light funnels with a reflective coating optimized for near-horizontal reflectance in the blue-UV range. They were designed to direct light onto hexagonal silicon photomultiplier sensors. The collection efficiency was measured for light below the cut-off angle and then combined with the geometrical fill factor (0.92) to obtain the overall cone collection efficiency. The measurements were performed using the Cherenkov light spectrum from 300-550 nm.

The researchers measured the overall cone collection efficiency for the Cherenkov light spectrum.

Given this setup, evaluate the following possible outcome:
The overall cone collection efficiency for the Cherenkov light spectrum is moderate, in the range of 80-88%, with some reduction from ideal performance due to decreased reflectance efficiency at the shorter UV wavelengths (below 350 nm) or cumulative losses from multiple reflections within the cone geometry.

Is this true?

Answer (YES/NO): YES